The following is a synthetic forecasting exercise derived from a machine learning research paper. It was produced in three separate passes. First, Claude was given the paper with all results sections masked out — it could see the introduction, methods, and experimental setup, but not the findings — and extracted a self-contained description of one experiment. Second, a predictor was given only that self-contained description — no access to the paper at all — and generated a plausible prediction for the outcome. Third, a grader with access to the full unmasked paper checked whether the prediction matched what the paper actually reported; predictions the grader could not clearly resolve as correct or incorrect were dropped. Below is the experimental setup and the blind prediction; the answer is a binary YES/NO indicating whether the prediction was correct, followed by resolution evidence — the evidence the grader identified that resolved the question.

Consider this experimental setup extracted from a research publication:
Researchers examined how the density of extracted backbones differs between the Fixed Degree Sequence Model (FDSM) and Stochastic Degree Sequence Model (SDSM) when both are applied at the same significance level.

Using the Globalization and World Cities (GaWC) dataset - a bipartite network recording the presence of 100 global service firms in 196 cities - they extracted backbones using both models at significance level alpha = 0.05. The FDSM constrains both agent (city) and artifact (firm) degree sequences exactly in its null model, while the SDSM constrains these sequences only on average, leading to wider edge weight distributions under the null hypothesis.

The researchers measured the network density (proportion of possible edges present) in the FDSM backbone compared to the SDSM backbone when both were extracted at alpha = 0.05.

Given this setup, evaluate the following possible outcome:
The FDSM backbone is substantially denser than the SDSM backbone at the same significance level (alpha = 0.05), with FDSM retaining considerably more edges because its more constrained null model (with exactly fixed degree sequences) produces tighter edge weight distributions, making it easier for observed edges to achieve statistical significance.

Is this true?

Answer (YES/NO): YES